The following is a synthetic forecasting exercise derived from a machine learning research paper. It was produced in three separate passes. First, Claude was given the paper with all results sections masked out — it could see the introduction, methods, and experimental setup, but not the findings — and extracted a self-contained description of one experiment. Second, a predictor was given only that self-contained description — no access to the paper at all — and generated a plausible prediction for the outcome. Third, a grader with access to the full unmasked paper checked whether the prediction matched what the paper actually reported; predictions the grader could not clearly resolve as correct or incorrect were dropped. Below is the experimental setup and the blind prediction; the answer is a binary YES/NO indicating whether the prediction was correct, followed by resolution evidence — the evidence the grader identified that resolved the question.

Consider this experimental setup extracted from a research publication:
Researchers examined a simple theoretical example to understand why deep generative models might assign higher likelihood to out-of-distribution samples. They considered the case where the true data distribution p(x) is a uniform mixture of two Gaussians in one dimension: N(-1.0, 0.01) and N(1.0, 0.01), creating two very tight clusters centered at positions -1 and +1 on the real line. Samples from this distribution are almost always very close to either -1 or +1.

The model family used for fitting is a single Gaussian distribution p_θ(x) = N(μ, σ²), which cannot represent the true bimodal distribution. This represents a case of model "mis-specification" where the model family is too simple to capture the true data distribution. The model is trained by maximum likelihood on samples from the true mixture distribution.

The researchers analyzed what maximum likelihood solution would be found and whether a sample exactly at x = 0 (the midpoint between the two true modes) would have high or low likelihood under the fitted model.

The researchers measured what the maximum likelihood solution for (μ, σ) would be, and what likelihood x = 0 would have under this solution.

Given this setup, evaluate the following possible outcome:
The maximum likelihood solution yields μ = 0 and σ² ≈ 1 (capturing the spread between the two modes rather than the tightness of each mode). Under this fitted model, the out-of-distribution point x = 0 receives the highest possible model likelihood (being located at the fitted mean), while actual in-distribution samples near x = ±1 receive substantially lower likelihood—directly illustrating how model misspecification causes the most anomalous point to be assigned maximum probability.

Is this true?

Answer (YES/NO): YES